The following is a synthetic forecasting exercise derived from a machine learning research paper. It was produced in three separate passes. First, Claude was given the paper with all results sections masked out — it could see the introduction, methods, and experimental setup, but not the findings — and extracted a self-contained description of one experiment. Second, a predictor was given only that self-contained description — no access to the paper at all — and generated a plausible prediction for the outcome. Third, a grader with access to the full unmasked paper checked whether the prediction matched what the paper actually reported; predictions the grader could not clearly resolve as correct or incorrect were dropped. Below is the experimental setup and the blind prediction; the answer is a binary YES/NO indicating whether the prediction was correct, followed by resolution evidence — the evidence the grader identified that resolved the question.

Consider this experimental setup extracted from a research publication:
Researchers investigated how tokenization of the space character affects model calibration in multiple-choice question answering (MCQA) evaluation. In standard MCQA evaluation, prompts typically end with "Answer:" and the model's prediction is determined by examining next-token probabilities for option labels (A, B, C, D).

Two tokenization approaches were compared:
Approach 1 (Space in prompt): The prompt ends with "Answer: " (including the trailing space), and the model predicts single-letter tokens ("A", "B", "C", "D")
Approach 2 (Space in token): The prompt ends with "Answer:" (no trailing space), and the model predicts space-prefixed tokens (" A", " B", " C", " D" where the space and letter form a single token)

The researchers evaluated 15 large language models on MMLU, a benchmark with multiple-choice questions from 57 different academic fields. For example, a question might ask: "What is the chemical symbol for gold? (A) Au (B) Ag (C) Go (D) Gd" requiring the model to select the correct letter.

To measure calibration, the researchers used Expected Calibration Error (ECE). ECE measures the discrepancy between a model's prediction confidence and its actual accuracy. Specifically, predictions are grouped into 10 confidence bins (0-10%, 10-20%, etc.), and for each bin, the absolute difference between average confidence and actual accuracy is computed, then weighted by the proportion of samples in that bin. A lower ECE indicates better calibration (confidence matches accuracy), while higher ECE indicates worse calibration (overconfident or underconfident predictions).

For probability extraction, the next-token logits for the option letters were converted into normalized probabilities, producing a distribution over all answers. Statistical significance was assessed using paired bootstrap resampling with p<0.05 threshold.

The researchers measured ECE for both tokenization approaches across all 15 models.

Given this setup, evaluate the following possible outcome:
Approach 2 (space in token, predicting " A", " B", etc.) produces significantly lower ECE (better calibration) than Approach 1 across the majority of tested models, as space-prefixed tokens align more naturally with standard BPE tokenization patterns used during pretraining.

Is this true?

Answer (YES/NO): YES